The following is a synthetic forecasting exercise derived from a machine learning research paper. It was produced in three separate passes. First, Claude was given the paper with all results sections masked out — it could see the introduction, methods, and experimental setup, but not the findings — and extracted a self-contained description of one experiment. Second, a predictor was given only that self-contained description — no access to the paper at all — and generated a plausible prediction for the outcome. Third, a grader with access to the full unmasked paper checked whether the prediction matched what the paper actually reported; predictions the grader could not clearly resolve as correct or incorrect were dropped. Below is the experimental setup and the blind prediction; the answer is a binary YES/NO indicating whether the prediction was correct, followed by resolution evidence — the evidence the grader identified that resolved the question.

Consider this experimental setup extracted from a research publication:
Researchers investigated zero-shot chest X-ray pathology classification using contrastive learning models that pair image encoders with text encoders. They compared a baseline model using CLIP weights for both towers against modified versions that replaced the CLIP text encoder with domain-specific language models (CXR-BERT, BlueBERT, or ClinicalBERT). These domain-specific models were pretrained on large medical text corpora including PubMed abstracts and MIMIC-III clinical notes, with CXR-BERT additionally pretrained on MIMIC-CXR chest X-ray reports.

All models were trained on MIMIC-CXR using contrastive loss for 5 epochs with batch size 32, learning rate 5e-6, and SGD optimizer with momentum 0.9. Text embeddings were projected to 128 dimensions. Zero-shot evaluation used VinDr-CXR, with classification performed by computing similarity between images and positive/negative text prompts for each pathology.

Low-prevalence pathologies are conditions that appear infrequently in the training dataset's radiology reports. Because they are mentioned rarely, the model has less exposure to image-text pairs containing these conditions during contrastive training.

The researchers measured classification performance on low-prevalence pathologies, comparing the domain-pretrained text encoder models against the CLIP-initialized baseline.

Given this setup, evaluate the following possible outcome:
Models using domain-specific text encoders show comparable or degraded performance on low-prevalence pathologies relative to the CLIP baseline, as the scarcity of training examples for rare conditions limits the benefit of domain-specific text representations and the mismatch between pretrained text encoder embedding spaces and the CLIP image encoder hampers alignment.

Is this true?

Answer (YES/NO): NO